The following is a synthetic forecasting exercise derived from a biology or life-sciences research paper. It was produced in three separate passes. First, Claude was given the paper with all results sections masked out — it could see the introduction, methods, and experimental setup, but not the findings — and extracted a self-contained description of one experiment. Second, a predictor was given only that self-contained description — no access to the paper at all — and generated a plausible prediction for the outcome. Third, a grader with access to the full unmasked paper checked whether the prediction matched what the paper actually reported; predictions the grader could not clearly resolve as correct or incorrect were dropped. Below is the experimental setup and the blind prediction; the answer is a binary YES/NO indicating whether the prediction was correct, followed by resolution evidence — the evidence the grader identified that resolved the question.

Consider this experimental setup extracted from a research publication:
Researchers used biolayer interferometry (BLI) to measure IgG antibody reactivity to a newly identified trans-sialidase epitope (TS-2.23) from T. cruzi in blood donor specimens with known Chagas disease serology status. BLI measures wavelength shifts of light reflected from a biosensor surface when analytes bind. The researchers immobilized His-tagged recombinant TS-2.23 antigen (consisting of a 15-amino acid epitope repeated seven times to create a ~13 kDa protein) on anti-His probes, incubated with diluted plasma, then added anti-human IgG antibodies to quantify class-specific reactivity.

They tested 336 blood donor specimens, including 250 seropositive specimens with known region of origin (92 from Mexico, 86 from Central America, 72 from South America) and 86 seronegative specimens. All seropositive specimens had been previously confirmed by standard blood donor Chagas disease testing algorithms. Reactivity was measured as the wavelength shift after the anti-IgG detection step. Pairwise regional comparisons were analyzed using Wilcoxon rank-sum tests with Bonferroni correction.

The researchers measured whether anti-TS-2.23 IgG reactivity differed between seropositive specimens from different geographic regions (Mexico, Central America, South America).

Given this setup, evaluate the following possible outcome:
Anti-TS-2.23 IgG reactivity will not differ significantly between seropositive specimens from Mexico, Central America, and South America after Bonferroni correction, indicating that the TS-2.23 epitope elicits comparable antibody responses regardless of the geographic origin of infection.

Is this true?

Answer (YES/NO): NO